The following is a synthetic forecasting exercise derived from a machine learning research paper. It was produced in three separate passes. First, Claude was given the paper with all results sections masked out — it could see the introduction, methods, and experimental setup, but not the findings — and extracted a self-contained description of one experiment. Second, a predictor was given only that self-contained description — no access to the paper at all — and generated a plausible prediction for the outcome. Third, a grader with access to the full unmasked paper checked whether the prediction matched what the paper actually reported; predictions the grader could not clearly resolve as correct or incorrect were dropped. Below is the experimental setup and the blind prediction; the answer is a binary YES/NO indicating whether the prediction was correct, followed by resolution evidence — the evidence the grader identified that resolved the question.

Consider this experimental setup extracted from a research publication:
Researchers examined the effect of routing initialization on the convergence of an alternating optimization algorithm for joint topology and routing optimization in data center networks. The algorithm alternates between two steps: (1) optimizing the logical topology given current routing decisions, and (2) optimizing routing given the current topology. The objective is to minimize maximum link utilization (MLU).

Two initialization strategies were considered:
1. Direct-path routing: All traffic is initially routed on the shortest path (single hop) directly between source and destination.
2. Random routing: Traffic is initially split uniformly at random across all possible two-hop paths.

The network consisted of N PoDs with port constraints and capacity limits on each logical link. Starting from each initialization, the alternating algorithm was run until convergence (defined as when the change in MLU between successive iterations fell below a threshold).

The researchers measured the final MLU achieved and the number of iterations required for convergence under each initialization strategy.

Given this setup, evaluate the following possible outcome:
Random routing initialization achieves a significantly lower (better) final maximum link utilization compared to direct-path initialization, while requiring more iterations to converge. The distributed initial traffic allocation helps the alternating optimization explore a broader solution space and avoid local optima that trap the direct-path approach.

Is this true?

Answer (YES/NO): NO